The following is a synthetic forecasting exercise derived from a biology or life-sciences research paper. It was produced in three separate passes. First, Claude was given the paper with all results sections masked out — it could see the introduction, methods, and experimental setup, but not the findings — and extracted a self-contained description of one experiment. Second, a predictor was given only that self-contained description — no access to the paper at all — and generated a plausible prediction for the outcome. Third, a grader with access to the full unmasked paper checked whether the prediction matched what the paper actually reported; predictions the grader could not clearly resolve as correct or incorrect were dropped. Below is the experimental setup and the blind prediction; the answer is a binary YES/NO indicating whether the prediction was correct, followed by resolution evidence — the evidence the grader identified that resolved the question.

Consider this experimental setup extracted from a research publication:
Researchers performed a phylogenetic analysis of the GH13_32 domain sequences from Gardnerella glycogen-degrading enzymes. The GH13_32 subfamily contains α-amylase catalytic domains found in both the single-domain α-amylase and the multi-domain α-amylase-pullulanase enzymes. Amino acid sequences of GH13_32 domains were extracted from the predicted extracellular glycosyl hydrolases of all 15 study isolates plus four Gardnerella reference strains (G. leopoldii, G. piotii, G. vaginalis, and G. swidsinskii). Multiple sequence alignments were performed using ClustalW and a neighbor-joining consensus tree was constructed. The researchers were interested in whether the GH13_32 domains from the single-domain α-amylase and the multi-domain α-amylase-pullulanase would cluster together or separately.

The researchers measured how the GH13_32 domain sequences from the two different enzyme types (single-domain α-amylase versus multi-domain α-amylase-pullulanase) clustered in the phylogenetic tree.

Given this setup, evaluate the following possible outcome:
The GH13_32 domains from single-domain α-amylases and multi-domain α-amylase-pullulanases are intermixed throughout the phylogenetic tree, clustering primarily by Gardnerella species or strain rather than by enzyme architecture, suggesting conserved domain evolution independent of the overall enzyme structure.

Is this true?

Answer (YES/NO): NO